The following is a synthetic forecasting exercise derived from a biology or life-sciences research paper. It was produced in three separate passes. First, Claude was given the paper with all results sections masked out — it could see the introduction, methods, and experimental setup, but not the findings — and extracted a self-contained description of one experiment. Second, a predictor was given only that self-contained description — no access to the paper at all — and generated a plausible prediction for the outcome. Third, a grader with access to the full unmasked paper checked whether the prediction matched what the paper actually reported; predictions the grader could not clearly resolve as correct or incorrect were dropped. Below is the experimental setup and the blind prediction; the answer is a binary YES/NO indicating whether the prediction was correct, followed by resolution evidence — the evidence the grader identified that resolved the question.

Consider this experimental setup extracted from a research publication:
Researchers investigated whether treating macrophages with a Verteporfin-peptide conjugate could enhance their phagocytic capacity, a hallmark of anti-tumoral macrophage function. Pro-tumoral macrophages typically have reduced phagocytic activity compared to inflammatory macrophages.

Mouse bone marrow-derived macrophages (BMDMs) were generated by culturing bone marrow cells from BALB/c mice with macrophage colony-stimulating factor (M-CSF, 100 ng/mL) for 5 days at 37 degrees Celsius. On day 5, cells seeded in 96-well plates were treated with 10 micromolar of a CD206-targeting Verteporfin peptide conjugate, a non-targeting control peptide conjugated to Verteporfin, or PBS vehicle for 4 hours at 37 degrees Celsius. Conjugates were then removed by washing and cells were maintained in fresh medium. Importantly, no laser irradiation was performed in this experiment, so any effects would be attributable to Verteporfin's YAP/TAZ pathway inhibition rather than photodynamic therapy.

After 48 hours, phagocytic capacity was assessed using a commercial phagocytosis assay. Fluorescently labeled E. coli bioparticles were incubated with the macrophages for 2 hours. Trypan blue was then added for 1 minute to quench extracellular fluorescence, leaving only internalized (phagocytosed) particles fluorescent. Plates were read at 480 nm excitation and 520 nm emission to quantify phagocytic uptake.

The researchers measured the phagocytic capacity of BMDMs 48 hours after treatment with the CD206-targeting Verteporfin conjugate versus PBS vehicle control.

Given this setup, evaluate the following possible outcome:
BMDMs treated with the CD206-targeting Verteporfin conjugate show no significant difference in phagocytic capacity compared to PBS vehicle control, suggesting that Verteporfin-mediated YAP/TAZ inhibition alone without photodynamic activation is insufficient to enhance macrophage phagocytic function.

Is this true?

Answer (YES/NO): NO